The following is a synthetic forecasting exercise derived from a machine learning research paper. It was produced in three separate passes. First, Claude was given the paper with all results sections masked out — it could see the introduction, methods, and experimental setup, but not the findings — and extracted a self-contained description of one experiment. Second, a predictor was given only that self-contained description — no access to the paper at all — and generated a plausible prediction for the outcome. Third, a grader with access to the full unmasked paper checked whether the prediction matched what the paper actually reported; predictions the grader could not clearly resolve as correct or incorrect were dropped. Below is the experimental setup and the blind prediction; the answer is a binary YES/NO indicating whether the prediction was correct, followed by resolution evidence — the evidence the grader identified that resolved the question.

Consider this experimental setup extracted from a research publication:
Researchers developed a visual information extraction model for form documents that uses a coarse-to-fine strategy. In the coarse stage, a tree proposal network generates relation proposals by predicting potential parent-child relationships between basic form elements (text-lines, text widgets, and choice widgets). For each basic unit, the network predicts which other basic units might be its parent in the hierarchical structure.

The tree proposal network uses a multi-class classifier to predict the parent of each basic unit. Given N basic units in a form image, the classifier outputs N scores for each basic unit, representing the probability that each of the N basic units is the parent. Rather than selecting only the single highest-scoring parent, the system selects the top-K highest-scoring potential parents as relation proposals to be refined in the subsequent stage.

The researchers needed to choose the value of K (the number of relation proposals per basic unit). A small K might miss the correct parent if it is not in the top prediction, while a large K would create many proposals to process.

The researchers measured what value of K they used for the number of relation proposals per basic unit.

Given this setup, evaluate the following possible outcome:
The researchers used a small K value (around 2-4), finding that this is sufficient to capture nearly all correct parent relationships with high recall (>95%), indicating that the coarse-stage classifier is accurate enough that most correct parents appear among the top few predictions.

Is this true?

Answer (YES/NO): NO